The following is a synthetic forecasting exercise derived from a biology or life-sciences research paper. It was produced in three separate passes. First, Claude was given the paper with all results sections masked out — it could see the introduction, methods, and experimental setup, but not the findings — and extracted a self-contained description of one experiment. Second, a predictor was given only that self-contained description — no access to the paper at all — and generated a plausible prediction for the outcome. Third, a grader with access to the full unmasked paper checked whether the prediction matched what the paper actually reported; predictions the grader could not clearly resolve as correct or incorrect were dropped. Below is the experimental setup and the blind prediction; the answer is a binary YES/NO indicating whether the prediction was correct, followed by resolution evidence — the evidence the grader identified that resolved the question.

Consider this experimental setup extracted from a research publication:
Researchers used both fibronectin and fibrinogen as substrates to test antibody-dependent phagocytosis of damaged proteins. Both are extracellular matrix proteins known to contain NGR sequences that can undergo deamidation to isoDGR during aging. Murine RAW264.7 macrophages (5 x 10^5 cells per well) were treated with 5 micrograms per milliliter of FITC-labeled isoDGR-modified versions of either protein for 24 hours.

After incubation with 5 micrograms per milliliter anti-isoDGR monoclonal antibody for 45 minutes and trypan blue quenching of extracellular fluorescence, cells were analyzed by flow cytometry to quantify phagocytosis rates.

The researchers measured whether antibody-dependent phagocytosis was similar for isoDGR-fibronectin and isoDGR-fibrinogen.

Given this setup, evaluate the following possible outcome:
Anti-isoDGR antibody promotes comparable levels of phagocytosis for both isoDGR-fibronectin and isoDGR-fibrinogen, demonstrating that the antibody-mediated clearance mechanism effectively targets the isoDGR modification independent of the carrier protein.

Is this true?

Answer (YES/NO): YES